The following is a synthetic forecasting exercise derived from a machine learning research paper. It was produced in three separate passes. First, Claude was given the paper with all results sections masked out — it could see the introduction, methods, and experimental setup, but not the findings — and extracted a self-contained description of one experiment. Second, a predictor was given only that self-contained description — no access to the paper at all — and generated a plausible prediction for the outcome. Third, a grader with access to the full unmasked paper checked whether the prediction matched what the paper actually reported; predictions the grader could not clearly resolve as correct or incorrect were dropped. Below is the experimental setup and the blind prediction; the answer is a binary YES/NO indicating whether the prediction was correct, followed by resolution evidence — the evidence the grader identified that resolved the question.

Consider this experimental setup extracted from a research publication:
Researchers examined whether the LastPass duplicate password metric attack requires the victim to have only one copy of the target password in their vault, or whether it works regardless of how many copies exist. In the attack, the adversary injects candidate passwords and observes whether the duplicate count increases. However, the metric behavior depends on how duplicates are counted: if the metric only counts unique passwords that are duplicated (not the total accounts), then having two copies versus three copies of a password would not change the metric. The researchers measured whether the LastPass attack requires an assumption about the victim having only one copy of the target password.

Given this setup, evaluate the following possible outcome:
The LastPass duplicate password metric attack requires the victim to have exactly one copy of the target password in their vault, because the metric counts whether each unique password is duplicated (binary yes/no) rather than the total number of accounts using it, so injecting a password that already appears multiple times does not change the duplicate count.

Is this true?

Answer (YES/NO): YES